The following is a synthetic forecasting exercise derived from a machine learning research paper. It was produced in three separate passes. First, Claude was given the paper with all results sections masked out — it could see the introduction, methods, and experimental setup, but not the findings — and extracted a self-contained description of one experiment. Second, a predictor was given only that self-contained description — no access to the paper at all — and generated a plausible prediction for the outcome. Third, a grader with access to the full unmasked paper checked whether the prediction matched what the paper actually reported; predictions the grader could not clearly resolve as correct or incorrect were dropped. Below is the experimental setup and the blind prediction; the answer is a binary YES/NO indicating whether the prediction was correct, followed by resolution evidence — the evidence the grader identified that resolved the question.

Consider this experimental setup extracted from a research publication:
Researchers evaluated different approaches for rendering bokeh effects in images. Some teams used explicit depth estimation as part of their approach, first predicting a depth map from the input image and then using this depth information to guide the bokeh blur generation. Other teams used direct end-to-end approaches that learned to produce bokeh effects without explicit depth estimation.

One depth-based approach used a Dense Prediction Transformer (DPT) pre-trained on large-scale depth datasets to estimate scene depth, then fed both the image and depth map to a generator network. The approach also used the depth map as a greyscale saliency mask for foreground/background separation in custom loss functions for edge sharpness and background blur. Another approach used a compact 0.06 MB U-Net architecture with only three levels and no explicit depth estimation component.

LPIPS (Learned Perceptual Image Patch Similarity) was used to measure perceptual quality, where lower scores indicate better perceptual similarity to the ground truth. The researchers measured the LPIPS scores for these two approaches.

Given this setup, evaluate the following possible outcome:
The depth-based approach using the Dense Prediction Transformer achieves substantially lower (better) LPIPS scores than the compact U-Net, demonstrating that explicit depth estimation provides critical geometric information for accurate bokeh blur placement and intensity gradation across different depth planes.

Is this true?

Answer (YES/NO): YES